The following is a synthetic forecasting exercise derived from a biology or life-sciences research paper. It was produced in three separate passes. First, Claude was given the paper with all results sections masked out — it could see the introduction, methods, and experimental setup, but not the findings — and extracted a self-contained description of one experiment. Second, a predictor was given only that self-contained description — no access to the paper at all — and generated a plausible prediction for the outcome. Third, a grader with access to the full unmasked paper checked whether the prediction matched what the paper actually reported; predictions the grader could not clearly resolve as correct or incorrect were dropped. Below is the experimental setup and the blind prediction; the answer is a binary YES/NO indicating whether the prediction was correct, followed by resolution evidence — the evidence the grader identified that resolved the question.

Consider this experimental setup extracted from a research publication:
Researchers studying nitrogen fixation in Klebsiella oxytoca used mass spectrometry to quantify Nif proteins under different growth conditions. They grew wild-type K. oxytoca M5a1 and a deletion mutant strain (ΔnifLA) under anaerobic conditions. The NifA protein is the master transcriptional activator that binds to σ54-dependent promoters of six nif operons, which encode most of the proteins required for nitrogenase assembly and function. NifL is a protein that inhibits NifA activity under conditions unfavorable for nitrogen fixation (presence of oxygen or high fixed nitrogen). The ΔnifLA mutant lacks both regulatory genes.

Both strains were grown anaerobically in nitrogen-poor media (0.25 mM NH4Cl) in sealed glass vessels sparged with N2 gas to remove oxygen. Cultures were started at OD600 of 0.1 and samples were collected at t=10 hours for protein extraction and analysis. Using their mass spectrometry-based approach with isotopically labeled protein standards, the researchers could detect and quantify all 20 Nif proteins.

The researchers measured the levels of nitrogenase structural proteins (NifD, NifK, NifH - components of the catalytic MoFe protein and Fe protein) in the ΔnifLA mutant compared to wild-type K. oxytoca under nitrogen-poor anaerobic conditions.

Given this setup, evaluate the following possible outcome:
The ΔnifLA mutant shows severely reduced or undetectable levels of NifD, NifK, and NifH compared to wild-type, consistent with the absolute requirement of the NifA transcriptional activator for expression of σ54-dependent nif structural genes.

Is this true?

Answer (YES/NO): YES